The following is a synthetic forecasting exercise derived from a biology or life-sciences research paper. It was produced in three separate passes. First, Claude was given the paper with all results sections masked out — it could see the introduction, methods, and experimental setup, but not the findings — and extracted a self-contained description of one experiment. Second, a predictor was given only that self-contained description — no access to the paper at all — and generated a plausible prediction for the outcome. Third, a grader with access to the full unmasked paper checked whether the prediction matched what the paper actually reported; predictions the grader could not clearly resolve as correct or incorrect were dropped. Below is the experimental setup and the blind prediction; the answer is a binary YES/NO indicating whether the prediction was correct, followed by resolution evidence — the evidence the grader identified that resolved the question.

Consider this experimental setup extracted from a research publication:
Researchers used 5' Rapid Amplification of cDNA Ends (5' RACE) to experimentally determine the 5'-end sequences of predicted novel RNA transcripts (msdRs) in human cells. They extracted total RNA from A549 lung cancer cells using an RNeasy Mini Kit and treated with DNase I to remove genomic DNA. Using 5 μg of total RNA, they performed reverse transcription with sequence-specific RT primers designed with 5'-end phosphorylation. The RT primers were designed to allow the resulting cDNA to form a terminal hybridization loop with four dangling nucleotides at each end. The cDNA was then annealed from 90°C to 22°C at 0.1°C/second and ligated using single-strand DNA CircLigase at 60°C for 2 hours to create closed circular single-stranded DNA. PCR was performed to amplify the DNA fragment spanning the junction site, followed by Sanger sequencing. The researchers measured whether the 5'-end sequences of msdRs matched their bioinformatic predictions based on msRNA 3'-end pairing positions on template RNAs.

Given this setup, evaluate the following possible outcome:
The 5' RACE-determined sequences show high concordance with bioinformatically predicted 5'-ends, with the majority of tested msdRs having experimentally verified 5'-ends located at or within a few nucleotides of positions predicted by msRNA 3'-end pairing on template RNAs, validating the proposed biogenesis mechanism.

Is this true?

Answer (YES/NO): YES